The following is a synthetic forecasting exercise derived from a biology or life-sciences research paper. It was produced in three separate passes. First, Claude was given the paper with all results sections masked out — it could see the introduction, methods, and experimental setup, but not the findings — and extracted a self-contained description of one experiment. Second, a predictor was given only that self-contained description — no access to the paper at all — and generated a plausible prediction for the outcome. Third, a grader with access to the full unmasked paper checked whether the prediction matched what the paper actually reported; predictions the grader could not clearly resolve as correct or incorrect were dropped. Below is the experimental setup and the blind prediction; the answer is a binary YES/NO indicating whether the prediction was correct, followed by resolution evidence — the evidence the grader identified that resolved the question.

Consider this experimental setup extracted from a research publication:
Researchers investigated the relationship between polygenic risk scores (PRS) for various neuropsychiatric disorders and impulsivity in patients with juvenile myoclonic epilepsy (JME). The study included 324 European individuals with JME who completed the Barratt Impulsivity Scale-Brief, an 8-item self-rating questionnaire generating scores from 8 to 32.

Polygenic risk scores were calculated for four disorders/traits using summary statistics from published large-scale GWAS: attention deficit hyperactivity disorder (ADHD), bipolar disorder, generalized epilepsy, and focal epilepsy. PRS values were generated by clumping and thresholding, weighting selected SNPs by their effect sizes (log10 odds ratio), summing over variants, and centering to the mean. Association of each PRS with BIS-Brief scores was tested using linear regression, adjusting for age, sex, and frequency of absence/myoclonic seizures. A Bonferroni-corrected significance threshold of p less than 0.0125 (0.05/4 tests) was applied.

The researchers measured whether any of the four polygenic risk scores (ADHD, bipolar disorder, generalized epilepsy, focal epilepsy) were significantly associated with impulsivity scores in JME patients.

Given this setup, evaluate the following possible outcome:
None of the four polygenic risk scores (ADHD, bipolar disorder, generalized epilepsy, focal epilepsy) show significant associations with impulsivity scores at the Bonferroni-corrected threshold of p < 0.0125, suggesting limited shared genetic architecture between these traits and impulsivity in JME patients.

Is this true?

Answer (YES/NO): NO